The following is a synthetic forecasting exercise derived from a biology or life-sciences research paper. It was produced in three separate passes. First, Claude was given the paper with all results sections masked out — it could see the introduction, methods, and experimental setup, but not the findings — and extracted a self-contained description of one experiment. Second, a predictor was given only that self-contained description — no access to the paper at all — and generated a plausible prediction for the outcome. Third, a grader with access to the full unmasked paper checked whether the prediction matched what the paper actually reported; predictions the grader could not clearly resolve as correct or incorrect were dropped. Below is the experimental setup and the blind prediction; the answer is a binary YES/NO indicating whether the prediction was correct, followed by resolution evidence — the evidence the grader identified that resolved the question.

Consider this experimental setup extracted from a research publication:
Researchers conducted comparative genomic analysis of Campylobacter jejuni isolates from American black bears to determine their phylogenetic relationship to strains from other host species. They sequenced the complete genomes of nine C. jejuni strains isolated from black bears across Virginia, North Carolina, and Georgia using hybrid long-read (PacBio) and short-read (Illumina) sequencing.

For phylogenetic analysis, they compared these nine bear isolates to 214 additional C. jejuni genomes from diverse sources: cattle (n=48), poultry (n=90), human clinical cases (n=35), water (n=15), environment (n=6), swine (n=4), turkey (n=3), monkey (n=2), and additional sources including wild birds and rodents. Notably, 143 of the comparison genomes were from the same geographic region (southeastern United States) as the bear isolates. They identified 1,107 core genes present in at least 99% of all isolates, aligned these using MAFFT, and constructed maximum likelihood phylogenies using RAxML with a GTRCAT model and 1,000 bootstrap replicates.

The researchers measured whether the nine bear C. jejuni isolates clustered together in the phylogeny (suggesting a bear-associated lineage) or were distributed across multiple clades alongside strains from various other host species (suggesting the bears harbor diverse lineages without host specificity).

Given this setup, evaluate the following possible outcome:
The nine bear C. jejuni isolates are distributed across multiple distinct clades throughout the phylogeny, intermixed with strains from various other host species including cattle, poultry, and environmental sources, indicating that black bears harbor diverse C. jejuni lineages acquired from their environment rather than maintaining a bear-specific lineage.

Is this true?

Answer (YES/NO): YES